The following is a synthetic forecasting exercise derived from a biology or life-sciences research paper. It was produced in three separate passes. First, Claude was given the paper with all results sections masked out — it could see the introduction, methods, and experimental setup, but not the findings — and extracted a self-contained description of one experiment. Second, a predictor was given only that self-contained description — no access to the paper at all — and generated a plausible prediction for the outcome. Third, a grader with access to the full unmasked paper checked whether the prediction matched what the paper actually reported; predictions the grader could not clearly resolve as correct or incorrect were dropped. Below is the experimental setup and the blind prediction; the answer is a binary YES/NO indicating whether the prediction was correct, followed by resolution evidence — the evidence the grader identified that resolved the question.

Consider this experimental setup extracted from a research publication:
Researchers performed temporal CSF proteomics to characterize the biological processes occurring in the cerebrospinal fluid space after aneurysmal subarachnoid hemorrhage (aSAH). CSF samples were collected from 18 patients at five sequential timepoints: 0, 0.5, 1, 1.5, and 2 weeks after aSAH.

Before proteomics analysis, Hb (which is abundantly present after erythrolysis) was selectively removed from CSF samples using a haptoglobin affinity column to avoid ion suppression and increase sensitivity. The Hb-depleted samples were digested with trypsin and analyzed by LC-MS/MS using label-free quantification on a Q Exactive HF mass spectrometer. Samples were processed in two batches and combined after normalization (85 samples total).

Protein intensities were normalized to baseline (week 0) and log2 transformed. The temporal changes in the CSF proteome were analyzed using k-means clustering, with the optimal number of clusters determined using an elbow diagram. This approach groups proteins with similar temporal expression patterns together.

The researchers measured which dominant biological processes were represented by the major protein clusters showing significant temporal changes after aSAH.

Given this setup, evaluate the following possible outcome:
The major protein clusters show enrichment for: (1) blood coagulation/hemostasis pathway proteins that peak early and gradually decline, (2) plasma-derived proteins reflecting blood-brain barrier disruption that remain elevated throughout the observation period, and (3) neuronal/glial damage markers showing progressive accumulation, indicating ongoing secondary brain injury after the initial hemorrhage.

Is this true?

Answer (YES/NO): NO